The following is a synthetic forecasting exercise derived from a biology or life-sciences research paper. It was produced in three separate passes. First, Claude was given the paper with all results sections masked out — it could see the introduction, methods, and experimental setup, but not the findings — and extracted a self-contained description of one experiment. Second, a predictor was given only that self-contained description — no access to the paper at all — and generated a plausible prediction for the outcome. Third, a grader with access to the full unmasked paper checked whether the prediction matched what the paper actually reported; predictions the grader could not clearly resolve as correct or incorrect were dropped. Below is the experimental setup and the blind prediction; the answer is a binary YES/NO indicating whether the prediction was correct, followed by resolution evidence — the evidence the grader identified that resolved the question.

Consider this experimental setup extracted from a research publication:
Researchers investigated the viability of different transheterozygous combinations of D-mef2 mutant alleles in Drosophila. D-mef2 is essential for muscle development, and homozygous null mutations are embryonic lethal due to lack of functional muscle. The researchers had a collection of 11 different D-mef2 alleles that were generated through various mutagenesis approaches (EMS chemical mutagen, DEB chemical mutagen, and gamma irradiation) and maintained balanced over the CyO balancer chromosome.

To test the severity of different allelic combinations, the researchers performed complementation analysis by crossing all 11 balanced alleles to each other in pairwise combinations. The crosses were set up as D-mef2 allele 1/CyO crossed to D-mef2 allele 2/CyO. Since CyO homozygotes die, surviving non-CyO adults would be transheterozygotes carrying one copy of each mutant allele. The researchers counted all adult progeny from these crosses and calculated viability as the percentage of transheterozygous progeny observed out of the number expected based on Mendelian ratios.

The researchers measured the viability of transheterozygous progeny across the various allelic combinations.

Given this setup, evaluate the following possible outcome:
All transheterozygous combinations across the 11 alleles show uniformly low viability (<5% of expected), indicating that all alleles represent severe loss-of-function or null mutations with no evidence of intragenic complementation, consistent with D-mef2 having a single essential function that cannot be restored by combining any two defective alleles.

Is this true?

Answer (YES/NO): NO